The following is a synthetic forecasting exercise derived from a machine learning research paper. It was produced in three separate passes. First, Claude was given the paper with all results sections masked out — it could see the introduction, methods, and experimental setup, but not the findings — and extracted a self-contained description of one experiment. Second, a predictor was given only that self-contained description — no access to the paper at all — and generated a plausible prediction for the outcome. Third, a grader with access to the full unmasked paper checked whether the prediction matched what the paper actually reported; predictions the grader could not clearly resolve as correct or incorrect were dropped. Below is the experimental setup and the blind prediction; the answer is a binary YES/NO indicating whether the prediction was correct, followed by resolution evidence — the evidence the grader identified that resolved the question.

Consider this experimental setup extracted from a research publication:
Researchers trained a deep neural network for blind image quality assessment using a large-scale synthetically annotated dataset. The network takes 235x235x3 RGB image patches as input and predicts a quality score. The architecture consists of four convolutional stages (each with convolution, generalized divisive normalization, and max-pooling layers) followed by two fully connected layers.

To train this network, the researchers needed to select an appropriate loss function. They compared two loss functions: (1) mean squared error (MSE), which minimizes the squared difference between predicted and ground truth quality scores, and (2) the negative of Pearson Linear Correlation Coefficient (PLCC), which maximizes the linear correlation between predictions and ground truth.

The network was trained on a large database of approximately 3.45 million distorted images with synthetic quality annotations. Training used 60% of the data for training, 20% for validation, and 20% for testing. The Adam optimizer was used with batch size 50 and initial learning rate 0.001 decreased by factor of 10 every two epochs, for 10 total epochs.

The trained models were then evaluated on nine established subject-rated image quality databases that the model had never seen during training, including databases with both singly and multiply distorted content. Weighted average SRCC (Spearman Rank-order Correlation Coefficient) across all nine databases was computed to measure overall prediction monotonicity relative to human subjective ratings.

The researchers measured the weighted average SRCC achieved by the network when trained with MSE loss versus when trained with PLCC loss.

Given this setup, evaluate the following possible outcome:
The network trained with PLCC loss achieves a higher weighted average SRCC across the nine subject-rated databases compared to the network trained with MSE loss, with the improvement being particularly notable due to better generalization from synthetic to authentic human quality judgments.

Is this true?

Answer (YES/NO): YES